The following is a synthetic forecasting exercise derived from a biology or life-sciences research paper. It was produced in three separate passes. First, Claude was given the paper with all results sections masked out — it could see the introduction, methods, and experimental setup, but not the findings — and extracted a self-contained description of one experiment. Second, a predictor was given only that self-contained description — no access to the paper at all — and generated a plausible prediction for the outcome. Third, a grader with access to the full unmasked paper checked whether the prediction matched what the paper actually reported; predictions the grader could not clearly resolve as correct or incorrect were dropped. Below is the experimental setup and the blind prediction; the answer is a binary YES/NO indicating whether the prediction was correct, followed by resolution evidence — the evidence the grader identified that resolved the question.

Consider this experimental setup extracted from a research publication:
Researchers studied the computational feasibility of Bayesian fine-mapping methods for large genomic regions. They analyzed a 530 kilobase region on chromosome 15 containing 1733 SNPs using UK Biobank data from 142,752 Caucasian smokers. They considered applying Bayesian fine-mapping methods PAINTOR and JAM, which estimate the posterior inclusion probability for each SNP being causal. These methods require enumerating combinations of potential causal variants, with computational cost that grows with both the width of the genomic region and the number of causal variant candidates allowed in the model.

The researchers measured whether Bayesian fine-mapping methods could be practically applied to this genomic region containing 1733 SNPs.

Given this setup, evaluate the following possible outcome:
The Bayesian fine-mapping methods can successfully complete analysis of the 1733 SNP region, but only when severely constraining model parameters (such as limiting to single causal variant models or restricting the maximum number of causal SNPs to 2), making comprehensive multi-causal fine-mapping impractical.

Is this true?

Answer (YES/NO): NO